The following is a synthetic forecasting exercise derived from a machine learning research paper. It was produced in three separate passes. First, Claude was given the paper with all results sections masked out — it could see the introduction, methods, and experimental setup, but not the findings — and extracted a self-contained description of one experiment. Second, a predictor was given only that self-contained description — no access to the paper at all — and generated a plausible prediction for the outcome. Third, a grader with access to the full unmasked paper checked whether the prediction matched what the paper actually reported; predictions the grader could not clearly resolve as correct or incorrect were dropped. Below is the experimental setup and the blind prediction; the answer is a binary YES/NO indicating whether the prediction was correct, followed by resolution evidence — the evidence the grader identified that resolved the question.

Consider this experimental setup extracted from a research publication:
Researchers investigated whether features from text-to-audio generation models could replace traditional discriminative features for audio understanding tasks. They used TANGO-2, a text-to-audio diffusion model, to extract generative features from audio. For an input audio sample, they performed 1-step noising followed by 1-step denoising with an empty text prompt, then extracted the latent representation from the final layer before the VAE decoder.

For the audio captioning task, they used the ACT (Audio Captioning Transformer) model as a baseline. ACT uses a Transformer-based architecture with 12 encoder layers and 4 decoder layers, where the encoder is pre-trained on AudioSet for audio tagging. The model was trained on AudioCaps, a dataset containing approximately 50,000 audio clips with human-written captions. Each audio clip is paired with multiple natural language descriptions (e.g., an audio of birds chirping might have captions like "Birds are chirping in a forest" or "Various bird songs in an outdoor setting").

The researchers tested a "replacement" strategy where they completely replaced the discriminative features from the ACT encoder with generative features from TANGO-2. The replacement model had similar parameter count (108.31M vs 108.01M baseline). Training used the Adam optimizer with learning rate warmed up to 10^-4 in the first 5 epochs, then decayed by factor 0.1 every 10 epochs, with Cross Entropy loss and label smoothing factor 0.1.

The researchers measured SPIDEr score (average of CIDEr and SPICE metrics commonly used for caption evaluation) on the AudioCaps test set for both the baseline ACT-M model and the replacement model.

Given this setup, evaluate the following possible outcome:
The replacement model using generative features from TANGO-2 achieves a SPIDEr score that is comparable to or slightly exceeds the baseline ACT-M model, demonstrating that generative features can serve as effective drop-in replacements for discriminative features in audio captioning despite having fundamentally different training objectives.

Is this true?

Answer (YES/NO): NO